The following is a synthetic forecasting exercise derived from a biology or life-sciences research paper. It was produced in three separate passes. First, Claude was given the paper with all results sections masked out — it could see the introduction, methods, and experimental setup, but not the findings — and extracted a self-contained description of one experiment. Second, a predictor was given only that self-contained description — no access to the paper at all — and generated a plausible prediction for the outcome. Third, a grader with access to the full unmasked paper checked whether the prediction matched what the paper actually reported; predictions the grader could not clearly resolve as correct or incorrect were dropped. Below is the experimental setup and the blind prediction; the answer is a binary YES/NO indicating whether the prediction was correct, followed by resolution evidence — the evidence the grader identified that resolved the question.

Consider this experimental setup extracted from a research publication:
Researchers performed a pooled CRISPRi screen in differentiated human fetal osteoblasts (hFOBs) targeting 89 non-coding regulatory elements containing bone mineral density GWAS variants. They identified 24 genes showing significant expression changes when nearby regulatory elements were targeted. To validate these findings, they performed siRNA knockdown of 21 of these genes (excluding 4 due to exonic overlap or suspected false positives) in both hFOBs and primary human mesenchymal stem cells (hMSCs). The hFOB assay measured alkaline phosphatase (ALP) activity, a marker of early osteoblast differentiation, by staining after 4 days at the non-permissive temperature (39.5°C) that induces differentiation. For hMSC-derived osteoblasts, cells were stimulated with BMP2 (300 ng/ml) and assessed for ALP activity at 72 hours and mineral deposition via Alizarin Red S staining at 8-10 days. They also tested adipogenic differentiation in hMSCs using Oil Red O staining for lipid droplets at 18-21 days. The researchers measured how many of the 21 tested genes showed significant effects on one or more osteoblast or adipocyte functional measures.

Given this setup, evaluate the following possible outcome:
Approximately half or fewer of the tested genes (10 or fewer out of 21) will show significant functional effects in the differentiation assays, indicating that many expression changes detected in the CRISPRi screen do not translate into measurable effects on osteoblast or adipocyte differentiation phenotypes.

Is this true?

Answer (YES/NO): NO